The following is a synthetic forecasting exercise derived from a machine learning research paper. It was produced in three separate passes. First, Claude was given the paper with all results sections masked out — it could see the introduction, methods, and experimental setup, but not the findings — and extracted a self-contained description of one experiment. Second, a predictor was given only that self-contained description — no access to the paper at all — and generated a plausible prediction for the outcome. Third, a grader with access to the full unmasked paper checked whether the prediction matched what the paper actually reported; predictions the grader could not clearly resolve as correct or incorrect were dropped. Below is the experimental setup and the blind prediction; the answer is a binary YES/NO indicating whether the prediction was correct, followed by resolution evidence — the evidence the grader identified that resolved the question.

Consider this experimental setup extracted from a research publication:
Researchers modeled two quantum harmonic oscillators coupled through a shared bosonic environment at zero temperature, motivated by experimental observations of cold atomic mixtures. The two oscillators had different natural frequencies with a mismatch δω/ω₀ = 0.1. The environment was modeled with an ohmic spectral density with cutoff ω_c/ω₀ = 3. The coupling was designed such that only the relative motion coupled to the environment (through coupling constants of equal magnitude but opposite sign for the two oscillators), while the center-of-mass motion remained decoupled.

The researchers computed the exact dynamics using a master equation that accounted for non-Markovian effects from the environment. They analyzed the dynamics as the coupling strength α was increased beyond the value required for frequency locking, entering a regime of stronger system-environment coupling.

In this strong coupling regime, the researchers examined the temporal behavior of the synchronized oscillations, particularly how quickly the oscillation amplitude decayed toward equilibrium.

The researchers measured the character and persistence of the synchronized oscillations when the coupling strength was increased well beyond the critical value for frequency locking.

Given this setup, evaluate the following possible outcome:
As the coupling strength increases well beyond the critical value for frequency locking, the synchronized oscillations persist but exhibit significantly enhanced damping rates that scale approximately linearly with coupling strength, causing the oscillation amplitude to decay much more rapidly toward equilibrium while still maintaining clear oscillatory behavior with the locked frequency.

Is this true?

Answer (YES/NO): NO